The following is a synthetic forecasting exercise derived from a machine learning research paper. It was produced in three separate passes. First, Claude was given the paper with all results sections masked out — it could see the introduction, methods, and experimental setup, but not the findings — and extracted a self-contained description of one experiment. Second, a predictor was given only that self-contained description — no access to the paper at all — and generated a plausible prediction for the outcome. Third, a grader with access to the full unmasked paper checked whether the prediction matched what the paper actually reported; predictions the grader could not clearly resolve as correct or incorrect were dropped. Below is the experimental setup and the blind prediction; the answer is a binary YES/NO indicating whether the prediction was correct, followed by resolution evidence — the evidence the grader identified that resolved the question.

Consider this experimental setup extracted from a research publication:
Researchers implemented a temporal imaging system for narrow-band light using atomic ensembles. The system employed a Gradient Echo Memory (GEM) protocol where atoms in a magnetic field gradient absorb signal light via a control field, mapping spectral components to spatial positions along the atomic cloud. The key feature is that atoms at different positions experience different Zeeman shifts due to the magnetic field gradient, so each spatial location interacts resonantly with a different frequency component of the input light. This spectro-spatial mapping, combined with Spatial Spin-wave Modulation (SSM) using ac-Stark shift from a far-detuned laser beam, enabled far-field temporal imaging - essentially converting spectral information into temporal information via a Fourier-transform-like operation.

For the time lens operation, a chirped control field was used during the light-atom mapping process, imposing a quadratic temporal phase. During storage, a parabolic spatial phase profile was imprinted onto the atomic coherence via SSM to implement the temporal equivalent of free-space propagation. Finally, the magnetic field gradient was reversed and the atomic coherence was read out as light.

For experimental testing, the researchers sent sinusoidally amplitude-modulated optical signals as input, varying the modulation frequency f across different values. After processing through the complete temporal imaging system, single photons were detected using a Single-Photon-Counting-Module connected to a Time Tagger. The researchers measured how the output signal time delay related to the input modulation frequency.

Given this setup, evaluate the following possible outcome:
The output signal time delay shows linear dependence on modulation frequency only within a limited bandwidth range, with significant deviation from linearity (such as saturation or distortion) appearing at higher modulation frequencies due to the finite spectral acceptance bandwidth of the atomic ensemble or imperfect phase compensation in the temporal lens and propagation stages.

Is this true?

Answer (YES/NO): NO